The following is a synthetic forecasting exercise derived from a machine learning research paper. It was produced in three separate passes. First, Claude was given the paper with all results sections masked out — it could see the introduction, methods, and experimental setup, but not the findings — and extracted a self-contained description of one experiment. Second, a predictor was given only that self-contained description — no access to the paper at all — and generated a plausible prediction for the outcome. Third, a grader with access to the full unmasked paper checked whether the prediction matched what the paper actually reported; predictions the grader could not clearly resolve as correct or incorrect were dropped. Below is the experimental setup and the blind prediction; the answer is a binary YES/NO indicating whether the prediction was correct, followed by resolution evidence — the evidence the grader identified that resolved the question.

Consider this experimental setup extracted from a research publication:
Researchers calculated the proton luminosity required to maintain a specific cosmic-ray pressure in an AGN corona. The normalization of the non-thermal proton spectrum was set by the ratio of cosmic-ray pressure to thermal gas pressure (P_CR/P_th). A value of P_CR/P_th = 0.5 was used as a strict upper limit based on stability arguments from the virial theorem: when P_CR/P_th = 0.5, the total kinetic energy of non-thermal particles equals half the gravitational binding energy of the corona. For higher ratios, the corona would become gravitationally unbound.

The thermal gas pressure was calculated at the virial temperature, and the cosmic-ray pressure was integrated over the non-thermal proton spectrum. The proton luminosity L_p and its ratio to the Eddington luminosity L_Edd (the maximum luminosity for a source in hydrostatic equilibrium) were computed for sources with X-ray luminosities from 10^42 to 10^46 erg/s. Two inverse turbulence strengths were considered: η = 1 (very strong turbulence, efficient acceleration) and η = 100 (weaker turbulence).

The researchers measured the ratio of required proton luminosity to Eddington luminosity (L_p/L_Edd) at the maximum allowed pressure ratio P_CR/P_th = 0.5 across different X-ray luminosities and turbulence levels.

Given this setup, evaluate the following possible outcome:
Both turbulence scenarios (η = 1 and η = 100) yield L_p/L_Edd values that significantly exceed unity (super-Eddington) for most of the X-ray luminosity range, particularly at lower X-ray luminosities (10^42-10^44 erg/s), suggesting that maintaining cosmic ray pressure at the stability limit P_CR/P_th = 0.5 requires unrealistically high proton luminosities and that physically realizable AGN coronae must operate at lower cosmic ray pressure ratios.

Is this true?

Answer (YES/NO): NO